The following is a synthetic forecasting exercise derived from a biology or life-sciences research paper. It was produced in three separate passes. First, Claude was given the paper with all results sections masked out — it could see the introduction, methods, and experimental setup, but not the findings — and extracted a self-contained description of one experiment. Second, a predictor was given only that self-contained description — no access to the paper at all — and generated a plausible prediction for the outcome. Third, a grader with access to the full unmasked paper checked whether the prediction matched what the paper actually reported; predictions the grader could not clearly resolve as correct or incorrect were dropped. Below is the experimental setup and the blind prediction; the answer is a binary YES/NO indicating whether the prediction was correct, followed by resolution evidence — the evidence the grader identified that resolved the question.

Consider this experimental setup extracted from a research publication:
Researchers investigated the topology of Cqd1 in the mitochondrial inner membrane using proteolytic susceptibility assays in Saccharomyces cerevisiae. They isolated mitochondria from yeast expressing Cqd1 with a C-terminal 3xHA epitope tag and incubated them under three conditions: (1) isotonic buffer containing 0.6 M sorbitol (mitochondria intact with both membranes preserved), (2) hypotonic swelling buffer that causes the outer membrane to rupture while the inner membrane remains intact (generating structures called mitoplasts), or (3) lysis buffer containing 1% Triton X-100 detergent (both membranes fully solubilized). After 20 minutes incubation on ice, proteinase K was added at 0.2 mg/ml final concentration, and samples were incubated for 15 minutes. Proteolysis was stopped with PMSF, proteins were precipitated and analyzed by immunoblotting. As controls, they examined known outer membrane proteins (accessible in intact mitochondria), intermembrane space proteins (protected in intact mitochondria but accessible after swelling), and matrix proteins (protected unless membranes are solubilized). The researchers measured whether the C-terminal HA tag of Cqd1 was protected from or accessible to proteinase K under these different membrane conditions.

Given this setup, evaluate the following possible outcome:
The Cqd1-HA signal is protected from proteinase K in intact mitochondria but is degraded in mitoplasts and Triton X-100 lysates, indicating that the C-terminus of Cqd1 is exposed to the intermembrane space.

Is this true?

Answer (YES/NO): YES